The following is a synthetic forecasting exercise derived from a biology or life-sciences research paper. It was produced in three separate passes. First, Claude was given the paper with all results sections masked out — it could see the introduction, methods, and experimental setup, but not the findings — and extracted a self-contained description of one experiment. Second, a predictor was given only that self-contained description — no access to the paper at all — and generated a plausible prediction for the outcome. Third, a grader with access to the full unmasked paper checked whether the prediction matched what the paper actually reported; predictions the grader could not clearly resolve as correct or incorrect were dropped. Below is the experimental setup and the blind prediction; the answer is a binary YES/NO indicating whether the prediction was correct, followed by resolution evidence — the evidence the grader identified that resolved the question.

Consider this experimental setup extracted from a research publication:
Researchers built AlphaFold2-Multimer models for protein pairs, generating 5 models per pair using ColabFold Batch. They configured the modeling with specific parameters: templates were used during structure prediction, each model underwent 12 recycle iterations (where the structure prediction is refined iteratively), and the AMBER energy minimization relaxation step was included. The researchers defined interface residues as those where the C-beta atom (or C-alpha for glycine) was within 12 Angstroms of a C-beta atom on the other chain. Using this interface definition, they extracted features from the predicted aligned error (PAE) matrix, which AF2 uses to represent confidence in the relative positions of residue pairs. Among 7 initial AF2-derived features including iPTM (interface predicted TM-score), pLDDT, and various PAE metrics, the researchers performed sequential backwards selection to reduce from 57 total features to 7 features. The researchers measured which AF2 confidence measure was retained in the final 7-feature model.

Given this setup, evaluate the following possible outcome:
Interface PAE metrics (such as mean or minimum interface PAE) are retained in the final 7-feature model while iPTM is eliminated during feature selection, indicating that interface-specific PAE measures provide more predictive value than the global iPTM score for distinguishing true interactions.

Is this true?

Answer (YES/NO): YES